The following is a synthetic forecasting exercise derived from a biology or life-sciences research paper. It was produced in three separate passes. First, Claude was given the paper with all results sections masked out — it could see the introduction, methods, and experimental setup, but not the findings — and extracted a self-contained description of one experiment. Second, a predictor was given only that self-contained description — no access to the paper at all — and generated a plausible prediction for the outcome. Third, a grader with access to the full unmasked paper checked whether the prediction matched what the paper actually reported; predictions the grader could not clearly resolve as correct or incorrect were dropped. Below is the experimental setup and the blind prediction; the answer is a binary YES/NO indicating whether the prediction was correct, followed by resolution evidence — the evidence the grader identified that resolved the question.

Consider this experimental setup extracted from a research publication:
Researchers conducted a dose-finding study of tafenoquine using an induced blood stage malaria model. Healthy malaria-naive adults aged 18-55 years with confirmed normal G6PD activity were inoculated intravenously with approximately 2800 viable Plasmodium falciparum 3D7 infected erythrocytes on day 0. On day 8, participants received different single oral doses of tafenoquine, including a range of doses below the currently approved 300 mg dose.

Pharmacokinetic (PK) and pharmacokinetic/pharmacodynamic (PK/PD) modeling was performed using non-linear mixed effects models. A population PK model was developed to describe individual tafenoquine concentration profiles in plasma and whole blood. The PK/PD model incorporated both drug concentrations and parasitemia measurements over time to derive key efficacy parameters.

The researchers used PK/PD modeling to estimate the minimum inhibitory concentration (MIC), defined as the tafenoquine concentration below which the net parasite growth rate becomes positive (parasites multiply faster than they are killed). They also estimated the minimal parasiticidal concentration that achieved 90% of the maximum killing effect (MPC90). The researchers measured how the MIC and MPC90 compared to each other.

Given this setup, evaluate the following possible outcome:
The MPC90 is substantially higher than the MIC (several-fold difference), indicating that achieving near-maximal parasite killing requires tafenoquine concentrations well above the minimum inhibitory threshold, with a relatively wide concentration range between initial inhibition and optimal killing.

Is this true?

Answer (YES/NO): YES